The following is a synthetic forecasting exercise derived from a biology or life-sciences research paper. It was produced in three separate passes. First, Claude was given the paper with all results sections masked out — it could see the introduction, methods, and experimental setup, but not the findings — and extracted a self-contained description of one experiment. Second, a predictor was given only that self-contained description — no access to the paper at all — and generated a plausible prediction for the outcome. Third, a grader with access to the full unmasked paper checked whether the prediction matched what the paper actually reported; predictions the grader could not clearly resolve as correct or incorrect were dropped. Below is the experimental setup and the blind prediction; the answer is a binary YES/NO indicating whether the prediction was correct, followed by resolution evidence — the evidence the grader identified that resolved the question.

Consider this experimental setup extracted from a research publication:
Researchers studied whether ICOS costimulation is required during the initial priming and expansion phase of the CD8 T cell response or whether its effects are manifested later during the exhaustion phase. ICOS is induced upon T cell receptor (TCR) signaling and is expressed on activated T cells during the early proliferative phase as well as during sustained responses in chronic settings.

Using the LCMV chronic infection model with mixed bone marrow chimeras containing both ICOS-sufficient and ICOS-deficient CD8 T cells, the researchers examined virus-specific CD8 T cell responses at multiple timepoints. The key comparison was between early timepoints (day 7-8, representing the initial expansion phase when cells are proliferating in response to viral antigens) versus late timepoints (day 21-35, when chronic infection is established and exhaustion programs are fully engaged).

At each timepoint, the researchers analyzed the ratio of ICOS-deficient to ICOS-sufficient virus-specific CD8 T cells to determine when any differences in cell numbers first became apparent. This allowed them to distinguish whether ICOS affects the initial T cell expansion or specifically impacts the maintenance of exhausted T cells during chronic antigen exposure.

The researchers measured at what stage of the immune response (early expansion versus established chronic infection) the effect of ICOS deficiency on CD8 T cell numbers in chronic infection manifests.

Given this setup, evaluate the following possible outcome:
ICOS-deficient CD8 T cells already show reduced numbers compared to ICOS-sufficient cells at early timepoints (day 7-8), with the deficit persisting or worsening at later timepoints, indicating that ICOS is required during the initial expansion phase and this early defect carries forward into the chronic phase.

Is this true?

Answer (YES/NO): NO